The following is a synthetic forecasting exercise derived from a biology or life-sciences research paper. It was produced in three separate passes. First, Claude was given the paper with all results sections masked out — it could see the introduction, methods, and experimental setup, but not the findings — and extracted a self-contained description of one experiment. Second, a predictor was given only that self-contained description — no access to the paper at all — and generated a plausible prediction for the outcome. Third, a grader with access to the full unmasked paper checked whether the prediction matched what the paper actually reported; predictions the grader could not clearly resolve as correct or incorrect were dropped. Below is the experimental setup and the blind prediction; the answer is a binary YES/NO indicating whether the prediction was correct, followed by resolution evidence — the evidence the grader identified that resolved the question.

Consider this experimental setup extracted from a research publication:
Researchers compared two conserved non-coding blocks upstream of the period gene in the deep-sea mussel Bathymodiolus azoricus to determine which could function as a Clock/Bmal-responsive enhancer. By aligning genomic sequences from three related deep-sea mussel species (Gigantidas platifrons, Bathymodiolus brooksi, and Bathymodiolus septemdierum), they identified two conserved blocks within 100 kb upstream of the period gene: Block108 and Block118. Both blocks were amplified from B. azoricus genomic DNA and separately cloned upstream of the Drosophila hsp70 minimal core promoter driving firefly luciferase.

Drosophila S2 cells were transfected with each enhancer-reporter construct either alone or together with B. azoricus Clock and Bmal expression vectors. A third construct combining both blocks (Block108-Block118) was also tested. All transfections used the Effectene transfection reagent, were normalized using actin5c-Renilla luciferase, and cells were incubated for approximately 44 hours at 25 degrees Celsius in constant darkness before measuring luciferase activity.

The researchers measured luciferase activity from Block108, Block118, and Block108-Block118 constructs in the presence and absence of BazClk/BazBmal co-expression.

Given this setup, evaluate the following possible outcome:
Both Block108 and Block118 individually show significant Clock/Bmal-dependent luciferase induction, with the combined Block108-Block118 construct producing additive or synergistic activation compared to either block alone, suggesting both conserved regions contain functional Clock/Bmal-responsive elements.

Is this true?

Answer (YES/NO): NO